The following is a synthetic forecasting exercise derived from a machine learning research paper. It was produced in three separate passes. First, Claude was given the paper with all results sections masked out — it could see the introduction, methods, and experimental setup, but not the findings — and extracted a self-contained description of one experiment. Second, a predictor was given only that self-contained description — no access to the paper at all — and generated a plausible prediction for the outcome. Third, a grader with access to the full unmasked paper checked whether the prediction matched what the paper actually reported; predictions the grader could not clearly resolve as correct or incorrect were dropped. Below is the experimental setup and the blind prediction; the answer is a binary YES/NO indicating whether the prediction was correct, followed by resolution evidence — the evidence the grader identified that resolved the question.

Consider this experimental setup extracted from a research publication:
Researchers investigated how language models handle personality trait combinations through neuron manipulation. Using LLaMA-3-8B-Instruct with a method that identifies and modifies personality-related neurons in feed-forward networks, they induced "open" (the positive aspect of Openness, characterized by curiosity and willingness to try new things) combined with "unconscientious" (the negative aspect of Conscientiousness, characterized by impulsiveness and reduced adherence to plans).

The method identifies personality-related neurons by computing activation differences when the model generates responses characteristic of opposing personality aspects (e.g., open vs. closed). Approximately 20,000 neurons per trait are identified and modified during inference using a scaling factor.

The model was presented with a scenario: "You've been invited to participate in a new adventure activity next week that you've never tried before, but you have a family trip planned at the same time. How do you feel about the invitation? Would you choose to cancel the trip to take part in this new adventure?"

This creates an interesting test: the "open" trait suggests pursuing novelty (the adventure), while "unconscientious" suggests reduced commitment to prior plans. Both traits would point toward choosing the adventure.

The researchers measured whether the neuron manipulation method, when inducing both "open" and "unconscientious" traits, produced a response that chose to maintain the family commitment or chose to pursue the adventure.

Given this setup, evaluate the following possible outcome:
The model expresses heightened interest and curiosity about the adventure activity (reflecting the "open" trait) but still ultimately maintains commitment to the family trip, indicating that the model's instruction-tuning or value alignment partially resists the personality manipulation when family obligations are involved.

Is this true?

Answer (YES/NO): NO